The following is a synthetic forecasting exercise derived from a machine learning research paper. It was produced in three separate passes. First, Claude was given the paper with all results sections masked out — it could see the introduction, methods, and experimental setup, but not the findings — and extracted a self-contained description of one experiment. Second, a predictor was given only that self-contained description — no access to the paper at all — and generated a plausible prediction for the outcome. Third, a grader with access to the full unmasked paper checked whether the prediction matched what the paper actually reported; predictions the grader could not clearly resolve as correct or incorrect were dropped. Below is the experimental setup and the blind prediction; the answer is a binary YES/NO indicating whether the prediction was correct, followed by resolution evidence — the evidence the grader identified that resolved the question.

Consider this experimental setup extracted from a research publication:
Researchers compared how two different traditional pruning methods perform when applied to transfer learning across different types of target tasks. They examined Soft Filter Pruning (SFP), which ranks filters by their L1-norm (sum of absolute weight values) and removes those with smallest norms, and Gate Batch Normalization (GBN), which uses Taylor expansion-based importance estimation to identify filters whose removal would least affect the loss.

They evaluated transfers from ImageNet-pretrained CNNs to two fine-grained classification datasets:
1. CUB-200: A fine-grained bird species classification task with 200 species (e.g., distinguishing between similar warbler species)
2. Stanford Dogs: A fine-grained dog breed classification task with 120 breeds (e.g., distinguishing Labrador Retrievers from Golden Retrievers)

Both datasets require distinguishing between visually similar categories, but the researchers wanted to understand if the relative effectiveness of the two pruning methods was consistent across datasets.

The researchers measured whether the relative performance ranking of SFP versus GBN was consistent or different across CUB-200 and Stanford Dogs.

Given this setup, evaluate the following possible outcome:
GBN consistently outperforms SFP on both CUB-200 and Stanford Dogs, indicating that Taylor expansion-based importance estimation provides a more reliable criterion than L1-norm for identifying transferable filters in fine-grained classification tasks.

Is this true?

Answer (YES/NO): NO